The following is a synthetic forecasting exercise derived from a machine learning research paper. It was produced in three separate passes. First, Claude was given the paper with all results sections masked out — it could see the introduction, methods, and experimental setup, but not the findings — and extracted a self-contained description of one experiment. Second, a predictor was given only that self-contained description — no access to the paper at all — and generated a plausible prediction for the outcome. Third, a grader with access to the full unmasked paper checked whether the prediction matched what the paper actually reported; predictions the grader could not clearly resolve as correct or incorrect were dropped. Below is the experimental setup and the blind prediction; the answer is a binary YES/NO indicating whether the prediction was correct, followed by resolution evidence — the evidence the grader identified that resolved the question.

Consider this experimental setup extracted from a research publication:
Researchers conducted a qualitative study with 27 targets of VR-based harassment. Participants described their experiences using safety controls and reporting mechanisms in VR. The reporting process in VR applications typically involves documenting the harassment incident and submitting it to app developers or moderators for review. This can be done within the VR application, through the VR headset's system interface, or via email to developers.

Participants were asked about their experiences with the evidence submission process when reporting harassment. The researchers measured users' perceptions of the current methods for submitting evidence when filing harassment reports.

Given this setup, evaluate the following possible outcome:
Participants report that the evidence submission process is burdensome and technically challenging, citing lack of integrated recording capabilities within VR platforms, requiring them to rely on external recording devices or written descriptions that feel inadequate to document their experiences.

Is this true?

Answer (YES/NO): NO